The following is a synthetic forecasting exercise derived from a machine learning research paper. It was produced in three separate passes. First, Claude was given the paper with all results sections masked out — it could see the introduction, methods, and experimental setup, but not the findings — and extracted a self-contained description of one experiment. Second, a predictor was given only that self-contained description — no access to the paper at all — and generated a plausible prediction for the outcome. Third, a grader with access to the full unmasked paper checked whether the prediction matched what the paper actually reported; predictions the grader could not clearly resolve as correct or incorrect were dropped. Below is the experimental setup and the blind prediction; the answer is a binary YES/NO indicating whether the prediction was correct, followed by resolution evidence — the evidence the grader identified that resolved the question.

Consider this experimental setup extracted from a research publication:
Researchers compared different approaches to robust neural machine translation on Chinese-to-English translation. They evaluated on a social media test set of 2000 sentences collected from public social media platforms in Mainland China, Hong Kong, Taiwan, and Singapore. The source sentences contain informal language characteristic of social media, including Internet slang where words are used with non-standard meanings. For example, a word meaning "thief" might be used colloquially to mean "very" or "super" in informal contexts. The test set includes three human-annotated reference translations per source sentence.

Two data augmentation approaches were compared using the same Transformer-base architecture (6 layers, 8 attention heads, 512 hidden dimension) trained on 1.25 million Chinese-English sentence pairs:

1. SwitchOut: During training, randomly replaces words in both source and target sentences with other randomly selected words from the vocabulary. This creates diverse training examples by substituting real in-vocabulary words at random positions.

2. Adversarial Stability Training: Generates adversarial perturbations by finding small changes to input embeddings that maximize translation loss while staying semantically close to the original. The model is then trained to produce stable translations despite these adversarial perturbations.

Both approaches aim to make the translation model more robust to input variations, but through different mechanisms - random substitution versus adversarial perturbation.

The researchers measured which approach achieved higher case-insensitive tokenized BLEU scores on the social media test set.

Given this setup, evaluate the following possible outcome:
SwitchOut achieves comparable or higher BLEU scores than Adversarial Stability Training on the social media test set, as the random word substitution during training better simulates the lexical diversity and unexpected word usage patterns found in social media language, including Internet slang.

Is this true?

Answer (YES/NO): YES